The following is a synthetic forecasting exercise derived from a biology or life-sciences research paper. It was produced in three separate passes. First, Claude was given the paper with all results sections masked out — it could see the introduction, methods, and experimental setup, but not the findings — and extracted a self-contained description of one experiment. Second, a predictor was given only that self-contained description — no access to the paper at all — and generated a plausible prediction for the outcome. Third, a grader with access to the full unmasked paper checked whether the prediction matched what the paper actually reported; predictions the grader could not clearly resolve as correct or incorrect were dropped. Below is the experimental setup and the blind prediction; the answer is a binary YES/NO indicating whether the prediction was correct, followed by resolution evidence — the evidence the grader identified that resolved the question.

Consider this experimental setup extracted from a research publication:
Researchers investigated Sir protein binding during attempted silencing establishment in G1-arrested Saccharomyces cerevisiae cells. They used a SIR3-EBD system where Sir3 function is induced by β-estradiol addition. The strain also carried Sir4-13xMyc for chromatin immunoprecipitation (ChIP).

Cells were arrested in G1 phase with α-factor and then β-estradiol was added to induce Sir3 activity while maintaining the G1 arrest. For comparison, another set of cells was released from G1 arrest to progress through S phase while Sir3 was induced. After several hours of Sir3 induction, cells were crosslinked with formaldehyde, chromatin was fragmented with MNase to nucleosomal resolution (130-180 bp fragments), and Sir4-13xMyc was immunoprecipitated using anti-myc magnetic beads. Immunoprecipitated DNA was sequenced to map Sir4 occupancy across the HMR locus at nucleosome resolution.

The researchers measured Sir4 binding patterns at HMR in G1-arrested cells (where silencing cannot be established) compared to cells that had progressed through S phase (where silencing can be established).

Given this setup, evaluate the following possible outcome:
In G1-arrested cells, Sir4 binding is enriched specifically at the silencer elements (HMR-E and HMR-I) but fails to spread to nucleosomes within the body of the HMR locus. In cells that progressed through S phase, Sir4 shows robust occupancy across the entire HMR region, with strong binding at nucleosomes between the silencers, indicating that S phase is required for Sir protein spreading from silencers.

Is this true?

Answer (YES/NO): NO